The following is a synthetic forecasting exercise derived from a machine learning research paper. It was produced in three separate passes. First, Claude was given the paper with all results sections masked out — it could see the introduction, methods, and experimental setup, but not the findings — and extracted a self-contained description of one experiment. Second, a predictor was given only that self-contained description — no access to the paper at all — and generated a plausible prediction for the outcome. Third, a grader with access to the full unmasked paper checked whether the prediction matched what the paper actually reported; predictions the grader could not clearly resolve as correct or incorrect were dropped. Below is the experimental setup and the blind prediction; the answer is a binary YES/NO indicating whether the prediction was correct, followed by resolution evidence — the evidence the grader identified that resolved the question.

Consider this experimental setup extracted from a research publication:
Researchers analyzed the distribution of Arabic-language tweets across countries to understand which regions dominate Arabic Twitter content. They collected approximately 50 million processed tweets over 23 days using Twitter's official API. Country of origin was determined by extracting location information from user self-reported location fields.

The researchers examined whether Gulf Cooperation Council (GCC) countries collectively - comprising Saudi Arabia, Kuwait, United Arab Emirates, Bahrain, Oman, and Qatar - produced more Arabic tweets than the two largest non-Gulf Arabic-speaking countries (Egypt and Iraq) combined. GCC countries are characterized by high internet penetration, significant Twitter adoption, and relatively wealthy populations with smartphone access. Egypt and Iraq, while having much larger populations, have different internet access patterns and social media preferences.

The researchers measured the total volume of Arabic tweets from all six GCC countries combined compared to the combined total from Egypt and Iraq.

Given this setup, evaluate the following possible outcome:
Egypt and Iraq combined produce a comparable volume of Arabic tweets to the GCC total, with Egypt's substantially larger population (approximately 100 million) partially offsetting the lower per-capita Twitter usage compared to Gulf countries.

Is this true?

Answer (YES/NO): NO